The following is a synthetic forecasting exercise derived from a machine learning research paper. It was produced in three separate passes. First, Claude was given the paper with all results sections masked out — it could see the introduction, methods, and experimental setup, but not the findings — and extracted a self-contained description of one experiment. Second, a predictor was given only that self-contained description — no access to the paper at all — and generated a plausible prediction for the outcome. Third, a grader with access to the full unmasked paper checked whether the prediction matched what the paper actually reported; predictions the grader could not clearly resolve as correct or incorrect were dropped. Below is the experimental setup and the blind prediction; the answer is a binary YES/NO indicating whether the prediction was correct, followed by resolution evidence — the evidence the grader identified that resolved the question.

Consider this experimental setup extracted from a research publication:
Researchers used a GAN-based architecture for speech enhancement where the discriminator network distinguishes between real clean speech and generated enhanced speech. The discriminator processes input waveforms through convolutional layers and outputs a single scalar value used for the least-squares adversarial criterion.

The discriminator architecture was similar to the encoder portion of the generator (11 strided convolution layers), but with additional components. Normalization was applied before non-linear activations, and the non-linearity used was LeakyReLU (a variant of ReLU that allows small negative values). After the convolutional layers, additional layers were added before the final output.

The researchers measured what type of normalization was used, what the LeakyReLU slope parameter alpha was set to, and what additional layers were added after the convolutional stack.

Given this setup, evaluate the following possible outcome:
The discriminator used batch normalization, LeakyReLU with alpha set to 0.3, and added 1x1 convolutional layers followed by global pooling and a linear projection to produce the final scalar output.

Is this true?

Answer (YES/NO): NO